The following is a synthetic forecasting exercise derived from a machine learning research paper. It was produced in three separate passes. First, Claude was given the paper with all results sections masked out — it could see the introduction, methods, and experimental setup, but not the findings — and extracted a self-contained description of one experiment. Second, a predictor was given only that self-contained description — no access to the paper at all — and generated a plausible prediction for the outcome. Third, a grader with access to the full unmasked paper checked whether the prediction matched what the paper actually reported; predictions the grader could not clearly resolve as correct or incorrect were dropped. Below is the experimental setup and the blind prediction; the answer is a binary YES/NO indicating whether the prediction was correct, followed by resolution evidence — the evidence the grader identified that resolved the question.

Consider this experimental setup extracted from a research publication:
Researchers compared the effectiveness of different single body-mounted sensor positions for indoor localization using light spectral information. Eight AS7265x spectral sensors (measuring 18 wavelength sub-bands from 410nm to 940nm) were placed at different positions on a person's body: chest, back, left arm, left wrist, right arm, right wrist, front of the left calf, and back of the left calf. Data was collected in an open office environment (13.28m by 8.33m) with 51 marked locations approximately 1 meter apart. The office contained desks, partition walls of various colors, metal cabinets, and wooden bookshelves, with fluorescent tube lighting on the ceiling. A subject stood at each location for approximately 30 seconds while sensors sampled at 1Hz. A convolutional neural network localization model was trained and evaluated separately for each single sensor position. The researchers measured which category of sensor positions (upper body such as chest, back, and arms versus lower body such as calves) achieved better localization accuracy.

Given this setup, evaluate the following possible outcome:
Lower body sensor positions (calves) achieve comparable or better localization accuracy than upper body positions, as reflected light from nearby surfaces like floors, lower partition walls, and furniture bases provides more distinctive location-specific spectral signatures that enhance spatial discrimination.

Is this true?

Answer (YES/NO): NO